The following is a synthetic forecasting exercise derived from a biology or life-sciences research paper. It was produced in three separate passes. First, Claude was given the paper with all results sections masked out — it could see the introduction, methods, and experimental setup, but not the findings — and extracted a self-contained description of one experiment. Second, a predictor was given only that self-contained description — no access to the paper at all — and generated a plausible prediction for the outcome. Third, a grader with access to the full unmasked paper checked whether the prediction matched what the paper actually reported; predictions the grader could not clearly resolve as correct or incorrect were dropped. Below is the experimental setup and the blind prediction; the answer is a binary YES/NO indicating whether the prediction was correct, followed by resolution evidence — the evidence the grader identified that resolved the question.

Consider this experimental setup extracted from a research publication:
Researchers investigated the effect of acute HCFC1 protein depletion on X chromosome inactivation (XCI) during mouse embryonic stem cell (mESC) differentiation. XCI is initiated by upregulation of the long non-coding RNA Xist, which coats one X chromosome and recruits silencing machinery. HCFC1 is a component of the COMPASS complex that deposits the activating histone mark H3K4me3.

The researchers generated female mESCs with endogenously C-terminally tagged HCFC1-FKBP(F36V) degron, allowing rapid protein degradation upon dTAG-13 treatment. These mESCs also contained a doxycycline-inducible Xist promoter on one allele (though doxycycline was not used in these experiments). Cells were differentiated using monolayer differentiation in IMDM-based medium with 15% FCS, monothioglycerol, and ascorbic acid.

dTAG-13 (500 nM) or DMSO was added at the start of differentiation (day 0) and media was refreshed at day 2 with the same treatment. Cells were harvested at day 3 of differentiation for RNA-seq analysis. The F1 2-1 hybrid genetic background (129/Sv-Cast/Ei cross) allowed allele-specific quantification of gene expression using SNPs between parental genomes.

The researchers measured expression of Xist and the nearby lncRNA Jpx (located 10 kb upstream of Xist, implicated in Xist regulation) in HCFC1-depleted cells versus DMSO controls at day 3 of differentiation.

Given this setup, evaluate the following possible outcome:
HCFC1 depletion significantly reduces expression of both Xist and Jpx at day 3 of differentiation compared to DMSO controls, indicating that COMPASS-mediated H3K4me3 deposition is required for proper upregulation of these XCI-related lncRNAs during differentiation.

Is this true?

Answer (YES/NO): YES